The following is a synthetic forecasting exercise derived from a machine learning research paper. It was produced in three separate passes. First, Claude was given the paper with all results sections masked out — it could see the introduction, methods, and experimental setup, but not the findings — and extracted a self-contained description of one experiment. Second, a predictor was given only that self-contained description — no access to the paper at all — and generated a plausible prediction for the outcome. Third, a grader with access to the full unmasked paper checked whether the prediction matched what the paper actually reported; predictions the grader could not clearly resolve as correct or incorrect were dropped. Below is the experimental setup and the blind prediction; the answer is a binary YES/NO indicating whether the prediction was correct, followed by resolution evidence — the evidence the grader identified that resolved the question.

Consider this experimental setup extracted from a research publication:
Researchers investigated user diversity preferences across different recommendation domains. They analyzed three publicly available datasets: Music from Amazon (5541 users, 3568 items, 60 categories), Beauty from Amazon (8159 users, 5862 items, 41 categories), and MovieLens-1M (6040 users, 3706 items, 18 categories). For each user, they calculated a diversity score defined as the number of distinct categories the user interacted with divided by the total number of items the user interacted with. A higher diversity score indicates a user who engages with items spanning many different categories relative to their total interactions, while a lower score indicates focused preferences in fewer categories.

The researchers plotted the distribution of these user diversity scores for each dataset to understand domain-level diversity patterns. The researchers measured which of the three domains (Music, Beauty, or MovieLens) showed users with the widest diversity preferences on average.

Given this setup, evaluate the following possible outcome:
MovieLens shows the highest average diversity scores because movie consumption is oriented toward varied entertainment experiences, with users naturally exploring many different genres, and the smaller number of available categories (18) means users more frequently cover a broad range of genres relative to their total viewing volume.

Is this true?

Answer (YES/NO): YES